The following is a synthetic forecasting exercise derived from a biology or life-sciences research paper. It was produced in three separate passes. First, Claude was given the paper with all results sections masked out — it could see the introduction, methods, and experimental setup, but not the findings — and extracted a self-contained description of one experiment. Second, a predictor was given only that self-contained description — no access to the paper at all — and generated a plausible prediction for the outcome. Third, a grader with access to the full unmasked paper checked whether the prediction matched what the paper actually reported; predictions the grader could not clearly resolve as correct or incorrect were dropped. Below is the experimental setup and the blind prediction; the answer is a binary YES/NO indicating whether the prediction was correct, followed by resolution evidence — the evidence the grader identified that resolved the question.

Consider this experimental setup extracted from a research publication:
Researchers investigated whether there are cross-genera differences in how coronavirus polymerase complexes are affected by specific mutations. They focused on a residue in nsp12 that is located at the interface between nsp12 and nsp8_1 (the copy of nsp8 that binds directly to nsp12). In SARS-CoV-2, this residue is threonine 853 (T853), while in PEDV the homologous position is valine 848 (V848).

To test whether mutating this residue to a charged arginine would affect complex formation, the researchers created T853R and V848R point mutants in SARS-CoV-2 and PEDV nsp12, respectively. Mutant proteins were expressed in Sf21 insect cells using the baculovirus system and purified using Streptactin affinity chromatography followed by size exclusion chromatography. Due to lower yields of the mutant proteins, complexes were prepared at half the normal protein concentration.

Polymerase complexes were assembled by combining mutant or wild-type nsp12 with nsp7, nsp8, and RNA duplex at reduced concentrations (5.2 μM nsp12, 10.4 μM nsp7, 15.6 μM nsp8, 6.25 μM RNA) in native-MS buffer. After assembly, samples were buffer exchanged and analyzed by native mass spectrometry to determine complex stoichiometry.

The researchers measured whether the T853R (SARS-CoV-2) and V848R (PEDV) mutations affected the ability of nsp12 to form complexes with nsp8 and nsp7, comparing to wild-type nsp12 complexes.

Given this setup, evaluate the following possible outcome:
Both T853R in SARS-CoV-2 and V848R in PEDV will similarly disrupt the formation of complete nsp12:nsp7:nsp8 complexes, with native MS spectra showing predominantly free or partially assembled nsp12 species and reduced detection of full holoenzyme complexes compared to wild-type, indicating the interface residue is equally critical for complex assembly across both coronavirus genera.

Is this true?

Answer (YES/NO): NO